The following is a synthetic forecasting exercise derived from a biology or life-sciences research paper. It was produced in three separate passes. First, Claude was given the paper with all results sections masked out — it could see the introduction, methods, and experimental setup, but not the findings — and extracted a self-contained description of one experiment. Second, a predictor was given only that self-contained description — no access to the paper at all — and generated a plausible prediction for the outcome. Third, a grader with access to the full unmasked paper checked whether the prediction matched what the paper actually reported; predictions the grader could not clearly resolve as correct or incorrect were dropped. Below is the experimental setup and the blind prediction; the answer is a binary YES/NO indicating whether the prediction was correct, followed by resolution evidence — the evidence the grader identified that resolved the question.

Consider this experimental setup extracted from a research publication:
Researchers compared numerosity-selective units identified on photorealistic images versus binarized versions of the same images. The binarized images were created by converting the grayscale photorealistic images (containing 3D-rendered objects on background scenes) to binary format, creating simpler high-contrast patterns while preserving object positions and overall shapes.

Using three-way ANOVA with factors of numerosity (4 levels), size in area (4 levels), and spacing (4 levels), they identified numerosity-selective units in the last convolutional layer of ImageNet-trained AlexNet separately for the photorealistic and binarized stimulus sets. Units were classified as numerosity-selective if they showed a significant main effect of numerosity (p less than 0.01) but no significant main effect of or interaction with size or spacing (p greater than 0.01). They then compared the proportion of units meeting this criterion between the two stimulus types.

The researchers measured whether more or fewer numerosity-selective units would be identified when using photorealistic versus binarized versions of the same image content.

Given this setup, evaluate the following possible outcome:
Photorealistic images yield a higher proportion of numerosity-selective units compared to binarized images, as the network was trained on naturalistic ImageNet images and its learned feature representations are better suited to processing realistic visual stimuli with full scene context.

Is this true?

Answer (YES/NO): YES